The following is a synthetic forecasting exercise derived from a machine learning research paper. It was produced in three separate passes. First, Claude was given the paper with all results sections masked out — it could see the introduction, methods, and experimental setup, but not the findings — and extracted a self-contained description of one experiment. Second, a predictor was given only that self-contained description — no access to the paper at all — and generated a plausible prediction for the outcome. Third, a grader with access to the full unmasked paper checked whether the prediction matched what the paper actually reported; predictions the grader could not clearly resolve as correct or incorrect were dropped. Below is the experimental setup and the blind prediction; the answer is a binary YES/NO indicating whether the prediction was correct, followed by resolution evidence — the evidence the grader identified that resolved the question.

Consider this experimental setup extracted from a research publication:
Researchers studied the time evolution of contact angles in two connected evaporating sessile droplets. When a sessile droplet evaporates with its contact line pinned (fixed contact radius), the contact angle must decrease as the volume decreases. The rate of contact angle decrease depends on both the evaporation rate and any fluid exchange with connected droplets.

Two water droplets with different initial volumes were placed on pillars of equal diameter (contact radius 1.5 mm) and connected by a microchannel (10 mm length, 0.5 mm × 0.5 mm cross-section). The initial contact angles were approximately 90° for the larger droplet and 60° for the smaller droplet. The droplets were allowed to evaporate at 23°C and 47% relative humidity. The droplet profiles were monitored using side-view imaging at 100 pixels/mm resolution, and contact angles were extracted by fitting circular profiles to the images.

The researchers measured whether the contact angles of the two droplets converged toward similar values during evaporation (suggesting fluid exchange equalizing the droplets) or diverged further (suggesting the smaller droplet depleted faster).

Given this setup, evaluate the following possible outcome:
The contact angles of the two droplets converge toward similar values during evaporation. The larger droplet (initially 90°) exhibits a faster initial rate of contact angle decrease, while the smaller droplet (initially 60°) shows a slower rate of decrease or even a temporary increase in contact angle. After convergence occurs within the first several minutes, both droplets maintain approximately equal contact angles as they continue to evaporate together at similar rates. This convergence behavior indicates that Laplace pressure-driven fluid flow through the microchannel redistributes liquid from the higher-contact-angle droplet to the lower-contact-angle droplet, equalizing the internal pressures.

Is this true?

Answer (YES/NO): YES